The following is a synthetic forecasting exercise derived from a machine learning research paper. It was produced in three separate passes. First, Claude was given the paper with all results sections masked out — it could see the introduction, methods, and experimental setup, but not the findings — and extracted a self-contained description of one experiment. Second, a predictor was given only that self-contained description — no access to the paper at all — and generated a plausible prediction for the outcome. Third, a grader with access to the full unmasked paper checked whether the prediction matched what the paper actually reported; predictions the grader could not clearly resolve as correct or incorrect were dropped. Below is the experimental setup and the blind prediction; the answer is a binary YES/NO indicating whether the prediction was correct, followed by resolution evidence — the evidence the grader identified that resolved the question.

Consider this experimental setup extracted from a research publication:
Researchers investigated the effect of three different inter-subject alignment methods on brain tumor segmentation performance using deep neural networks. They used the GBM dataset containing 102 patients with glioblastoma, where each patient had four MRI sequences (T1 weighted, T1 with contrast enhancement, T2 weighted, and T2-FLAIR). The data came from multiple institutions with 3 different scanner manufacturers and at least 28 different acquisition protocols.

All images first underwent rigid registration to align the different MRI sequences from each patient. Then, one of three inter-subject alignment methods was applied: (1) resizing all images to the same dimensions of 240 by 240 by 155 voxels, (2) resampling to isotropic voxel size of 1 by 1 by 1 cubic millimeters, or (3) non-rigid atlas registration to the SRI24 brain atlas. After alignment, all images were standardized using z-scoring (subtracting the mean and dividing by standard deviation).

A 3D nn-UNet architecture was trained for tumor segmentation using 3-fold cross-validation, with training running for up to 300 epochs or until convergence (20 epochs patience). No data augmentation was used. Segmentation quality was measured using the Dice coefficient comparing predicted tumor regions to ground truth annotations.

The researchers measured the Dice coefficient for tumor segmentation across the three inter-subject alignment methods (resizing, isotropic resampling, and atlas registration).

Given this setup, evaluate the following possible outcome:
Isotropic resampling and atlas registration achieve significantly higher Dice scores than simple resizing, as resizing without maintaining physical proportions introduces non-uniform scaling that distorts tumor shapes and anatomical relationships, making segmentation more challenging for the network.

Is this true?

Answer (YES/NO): NO